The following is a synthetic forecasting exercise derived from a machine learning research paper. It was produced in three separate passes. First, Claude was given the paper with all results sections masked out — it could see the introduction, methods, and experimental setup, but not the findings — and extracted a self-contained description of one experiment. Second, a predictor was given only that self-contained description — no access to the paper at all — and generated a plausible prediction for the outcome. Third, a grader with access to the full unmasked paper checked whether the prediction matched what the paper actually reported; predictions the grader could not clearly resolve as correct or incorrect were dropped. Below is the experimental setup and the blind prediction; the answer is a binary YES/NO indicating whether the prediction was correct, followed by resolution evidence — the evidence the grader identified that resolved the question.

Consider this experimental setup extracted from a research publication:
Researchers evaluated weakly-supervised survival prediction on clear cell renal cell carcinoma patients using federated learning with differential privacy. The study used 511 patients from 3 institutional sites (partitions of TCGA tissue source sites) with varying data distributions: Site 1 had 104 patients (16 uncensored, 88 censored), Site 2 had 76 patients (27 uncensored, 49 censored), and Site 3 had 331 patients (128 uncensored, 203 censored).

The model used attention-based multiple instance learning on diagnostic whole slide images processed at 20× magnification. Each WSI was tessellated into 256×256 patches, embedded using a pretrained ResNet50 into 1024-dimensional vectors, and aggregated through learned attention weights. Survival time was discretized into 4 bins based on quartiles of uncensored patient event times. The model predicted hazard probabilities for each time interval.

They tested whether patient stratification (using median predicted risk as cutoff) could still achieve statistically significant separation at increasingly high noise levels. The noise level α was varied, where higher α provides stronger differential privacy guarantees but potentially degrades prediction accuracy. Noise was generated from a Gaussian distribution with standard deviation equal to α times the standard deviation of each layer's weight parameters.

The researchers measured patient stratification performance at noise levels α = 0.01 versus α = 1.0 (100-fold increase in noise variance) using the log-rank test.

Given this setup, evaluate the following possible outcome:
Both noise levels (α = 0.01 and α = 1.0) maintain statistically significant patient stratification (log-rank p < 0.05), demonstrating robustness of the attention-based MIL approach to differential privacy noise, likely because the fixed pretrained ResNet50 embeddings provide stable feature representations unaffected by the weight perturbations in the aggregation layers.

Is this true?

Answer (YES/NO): NO